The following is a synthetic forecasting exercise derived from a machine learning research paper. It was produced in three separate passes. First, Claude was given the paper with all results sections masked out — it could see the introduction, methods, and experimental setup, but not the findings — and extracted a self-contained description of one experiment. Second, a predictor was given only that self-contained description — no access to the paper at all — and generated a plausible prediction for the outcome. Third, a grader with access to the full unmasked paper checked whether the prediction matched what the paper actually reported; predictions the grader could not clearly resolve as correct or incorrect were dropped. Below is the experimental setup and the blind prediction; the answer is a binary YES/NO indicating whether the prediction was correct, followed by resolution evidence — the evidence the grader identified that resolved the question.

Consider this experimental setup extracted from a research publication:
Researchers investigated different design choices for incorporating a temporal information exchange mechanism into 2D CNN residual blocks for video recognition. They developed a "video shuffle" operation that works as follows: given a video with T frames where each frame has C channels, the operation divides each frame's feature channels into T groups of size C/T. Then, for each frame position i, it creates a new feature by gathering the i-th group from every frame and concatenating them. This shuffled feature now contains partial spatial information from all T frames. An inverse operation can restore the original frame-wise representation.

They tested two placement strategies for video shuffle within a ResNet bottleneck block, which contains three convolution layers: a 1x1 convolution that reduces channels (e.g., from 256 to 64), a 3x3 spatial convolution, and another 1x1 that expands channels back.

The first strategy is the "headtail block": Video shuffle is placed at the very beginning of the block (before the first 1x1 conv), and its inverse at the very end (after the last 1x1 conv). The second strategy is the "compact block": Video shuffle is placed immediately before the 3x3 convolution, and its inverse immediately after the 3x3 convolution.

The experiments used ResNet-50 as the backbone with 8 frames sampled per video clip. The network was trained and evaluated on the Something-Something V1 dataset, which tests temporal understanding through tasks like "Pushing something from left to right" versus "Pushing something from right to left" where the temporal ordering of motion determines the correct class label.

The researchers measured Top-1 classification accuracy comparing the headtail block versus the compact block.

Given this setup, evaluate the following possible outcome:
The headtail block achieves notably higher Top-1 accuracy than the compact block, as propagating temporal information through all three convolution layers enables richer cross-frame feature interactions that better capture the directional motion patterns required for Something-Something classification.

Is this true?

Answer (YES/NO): NO